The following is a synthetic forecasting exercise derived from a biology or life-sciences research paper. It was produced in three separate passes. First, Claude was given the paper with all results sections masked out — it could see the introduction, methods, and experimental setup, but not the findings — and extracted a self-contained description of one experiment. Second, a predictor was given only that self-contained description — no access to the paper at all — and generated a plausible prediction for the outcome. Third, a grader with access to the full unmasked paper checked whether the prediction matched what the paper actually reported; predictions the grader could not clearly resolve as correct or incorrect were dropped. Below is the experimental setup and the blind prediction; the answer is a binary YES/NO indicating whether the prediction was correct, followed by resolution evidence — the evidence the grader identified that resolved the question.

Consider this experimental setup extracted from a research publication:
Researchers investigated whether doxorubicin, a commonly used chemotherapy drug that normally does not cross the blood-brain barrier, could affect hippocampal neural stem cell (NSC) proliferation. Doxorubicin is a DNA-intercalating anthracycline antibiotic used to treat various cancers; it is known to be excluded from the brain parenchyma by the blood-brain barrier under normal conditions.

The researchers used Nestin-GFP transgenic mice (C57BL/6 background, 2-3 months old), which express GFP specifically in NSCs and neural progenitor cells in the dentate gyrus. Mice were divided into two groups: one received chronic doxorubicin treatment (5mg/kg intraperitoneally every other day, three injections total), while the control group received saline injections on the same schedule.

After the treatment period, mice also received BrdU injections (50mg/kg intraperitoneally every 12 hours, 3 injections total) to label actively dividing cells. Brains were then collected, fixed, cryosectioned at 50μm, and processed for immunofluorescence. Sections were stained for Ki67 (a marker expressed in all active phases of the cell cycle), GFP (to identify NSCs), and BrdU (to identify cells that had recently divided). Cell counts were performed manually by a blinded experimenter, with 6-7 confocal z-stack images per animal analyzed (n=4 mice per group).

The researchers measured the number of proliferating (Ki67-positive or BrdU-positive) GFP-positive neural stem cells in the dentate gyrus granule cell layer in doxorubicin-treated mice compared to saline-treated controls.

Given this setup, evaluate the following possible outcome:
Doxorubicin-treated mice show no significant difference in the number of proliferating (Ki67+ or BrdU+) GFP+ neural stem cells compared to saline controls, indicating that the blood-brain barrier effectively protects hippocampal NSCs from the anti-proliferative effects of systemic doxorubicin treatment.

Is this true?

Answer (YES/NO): NO